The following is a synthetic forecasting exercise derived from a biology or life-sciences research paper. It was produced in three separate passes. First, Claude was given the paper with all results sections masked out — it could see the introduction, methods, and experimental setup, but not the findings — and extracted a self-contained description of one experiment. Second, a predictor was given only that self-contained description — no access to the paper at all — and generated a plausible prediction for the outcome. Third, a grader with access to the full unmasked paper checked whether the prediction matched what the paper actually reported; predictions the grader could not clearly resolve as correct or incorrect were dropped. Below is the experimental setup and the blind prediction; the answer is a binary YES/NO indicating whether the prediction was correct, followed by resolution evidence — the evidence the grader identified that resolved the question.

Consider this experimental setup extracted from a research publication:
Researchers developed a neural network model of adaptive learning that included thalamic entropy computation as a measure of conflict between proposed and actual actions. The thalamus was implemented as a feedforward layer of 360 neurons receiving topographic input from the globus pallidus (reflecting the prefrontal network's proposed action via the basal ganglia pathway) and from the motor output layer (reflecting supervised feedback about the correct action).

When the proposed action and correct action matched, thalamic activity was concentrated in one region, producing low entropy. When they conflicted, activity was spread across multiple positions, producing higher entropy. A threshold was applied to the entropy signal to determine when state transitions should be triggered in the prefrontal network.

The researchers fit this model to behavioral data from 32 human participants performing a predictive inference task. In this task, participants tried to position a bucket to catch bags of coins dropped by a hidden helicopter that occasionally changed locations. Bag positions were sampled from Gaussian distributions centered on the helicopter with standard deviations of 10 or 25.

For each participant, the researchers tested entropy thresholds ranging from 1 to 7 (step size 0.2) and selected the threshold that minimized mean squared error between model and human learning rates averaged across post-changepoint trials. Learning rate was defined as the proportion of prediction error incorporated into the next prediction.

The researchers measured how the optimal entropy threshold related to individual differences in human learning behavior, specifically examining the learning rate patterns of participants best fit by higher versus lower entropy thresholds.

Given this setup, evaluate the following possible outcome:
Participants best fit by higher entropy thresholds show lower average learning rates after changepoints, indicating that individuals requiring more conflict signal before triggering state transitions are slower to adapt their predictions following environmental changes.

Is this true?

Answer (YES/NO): NO